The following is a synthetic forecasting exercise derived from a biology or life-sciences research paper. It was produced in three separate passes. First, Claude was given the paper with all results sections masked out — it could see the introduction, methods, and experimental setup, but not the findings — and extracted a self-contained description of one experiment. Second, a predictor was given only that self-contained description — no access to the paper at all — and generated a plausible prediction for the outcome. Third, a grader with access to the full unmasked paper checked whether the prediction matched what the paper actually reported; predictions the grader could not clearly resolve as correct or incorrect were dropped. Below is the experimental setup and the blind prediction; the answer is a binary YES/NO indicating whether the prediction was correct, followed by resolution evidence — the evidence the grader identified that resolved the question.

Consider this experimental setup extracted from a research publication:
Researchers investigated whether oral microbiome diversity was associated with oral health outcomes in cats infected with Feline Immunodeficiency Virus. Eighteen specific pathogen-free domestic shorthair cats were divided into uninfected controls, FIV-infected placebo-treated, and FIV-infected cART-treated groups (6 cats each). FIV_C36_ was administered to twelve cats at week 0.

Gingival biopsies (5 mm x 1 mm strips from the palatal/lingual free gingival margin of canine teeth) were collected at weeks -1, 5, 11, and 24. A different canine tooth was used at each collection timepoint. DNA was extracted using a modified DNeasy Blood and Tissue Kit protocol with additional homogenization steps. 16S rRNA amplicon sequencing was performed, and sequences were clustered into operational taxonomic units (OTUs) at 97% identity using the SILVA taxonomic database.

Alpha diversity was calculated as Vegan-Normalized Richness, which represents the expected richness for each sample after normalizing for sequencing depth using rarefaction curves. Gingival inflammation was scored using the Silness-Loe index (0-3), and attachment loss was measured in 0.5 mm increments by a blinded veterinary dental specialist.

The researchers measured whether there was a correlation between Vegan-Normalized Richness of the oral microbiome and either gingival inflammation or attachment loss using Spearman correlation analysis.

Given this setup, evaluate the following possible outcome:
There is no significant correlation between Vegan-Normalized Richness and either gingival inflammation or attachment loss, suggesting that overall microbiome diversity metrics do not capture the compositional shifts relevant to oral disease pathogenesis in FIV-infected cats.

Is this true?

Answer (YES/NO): YES